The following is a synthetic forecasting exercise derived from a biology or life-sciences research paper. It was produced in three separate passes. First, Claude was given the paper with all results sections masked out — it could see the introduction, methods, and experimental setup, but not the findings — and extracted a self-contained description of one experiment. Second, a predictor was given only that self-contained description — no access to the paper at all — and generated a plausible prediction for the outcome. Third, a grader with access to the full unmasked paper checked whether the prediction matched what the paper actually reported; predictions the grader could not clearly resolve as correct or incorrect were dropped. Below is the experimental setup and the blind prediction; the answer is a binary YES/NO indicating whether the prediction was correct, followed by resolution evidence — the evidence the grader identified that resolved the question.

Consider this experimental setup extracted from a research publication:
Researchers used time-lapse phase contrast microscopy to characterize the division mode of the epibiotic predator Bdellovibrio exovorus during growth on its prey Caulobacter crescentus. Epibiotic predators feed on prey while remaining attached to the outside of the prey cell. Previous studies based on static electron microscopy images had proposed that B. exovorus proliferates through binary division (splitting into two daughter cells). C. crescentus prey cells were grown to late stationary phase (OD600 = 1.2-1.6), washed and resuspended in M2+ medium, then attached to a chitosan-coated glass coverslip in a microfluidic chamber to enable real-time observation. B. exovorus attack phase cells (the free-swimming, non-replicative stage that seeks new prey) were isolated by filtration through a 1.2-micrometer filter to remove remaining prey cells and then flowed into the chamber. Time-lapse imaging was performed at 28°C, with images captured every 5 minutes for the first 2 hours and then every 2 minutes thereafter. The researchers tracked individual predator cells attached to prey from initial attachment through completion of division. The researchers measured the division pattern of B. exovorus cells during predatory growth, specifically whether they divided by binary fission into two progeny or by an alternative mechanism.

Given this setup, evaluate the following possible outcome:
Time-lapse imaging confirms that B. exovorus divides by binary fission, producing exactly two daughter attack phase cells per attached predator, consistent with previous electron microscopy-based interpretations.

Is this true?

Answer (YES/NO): NO